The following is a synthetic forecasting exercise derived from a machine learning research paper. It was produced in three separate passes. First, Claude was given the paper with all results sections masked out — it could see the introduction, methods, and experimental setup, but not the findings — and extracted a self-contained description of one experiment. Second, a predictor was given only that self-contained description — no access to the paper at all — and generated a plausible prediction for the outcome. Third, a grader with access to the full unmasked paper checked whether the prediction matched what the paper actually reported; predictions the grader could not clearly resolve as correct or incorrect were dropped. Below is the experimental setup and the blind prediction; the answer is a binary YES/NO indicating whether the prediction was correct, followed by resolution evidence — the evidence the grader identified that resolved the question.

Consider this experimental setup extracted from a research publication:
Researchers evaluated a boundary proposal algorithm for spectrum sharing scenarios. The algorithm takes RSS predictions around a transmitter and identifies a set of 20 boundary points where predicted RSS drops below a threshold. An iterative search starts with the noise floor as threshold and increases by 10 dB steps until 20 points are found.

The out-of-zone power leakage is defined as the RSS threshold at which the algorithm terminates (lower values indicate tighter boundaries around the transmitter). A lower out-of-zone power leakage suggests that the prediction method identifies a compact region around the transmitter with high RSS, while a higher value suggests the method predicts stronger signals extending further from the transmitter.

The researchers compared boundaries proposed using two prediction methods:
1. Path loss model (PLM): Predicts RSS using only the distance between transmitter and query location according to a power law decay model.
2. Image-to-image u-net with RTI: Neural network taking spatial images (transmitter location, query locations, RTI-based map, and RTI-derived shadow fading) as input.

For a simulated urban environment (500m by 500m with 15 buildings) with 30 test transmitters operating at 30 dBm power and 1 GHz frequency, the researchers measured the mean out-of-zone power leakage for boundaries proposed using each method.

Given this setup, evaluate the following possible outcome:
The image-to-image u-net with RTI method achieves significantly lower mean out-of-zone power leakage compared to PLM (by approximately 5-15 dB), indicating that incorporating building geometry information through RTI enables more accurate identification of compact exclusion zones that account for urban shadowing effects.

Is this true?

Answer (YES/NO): NO